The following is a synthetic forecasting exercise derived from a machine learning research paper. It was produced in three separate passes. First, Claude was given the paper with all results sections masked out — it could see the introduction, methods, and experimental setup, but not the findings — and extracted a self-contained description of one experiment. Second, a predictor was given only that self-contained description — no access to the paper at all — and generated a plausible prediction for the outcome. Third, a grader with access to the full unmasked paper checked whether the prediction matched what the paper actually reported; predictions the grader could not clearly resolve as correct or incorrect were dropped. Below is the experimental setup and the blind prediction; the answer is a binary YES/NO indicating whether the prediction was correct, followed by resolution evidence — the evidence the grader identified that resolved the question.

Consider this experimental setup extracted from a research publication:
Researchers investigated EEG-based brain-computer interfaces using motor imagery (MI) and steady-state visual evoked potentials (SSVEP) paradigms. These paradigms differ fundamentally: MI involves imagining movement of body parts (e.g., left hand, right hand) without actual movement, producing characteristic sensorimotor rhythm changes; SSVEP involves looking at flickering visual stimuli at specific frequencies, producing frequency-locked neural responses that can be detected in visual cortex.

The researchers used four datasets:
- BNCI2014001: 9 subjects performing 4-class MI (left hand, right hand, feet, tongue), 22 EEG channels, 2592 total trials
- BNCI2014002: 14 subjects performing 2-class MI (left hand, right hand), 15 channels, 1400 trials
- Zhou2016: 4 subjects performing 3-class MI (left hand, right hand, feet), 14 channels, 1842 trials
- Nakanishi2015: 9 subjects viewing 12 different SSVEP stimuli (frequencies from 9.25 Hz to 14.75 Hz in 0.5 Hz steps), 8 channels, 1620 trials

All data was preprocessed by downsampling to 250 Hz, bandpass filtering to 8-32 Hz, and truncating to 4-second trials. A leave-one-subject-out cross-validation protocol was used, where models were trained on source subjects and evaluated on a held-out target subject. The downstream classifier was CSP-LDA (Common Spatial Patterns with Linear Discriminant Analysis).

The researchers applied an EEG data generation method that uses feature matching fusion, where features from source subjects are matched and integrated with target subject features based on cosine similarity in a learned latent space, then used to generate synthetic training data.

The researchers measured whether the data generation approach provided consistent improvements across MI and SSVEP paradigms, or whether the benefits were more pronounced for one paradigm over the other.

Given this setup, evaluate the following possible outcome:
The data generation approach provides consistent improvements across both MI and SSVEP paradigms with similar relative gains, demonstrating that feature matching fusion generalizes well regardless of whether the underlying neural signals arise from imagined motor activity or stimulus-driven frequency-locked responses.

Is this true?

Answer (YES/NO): NO